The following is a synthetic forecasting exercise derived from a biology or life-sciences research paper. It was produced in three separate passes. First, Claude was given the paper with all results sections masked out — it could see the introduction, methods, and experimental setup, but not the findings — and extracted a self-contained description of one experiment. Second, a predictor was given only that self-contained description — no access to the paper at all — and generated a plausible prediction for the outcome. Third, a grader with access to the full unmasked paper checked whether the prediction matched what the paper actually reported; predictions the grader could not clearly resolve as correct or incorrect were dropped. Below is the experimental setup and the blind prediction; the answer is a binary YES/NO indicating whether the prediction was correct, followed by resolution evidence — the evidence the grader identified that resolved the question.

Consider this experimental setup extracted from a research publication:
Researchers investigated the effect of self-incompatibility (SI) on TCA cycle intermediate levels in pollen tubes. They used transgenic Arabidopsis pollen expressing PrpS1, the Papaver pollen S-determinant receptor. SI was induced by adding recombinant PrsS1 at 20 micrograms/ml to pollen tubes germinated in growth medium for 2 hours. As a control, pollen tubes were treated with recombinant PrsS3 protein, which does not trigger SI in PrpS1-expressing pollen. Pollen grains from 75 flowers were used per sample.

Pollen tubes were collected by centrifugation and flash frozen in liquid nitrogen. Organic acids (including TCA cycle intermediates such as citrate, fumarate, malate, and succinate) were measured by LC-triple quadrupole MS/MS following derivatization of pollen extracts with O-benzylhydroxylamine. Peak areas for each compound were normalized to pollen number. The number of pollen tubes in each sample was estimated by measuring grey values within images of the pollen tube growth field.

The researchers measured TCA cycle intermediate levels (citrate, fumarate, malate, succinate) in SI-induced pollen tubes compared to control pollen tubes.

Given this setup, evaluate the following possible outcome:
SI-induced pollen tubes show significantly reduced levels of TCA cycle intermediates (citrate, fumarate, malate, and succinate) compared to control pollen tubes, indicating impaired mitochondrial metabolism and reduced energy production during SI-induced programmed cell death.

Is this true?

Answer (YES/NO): NO